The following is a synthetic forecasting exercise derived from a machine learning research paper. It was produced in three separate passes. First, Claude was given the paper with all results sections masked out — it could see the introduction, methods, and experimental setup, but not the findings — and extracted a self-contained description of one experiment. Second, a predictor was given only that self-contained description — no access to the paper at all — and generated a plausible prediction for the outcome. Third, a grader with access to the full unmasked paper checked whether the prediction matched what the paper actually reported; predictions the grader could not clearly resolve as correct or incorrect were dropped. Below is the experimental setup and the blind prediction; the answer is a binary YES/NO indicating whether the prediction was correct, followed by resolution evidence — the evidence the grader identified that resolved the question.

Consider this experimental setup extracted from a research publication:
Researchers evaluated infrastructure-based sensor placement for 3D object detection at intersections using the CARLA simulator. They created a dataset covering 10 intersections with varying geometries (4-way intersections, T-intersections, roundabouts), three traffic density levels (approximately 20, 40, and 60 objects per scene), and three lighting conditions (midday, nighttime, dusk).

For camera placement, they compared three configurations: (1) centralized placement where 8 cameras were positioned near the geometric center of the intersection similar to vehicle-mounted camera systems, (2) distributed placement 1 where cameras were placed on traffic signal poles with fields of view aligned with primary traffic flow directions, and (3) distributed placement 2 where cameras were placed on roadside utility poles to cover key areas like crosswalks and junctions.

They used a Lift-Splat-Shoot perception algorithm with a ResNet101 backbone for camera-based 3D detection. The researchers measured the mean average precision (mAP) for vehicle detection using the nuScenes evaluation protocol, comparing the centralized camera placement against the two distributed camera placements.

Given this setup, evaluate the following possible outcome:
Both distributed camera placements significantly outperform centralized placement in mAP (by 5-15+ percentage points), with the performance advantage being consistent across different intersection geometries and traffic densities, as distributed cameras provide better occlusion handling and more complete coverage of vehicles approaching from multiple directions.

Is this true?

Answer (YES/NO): YES